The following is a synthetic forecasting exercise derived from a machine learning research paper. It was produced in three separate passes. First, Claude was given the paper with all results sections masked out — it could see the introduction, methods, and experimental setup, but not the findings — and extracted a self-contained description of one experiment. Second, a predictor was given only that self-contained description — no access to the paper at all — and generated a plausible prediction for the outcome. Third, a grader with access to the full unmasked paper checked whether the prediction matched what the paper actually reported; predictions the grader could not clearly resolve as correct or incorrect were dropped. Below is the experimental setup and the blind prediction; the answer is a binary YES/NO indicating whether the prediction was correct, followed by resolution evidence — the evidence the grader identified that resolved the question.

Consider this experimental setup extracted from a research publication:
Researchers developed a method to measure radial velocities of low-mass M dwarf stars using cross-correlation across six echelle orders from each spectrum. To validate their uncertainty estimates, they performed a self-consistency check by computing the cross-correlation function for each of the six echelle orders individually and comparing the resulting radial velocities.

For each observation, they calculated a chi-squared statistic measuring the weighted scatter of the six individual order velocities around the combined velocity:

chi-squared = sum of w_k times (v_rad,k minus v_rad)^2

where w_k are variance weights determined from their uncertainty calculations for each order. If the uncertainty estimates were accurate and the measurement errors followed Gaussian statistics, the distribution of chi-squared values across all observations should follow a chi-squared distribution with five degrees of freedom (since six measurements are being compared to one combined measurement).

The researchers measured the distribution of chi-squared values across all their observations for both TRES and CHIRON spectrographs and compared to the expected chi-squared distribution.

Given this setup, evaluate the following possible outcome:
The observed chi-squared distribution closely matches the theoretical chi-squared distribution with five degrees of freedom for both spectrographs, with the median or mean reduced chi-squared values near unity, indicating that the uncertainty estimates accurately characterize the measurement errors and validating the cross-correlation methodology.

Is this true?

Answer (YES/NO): YES